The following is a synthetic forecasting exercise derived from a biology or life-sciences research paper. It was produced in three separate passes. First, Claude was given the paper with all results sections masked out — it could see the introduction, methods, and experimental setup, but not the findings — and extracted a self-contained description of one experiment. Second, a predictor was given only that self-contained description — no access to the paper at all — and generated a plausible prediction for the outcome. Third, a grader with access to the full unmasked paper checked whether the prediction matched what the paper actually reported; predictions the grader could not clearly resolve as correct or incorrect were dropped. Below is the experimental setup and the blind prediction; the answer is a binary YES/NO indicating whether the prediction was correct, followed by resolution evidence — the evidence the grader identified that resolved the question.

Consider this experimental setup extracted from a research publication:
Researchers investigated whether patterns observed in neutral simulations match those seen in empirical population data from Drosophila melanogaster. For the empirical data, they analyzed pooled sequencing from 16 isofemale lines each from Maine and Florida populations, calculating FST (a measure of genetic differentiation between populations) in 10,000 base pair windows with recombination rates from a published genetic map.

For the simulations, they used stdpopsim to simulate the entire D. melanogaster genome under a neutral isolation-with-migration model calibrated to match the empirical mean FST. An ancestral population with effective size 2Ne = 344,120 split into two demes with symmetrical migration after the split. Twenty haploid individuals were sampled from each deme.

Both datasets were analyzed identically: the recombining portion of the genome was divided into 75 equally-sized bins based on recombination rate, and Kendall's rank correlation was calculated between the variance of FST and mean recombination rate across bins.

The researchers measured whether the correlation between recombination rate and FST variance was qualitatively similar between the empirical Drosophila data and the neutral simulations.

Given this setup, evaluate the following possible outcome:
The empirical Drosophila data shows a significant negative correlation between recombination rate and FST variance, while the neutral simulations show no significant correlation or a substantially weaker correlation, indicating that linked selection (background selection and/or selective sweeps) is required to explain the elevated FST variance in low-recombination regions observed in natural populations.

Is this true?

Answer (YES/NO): NO